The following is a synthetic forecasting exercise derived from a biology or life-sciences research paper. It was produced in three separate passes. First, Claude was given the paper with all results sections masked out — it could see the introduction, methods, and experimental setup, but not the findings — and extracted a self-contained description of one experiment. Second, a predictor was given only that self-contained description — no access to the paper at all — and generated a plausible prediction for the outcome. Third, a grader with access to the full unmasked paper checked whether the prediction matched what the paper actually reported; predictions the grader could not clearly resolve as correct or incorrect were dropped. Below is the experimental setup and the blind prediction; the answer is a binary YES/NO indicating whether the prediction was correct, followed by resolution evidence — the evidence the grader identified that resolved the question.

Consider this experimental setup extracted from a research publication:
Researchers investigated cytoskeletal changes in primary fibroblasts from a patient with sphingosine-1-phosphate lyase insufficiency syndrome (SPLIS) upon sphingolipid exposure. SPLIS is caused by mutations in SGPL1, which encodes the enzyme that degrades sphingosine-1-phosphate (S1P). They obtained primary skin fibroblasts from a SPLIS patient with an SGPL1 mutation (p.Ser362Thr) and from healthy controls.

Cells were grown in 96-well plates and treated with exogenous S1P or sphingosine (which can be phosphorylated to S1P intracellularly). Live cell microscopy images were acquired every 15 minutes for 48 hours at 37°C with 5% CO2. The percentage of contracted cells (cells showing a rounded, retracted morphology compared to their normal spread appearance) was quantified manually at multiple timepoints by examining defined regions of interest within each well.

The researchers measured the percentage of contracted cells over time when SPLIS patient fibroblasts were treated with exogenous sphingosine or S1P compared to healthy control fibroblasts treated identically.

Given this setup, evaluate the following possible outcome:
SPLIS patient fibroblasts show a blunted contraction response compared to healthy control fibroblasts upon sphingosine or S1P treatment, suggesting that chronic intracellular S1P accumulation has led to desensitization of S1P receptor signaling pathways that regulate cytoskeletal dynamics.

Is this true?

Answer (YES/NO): NO